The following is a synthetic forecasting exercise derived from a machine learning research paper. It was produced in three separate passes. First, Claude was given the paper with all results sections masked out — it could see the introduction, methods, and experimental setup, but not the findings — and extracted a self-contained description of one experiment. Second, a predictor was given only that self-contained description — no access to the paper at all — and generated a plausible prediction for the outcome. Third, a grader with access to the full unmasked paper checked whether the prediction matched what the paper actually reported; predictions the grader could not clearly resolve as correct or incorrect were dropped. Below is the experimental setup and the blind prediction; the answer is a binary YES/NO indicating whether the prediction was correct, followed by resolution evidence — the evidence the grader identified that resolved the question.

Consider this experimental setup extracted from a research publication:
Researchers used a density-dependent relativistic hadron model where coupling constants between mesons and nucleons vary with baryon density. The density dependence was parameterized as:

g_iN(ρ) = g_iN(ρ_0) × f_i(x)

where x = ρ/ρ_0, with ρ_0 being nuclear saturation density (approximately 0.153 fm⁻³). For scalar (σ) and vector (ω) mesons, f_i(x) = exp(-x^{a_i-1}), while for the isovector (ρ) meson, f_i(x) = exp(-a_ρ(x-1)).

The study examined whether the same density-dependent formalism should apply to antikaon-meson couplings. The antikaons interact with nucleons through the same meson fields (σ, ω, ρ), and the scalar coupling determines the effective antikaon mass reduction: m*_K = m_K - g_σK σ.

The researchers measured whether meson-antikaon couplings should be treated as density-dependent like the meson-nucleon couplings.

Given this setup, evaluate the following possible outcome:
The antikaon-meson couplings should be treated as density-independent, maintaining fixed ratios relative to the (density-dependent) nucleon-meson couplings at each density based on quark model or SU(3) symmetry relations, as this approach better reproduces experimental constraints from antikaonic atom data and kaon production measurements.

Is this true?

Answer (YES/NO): NO